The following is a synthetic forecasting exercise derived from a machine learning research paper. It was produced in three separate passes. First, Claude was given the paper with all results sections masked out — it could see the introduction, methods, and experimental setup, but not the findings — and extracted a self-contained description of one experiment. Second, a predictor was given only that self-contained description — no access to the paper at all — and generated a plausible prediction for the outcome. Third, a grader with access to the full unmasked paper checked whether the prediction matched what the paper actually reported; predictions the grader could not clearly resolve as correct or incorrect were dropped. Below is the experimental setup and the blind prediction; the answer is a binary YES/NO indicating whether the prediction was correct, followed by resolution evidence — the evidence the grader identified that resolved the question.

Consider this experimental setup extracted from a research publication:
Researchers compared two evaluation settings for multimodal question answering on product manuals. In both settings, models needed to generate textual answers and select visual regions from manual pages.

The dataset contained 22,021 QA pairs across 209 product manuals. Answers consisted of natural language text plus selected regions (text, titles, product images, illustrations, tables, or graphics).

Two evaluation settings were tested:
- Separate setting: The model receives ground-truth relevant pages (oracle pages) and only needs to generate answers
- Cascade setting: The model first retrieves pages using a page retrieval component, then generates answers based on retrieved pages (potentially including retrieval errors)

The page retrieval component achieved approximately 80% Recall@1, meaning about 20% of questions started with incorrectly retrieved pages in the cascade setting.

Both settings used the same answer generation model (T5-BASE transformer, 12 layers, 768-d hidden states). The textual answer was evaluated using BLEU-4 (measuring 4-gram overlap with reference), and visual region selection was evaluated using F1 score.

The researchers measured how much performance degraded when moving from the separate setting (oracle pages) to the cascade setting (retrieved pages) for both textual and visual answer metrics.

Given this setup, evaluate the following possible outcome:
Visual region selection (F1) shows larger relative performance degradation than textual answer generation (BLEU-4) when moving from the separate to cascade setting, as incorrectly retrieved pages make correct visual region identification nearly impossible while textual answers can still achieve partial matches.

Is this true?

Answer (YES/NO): NO